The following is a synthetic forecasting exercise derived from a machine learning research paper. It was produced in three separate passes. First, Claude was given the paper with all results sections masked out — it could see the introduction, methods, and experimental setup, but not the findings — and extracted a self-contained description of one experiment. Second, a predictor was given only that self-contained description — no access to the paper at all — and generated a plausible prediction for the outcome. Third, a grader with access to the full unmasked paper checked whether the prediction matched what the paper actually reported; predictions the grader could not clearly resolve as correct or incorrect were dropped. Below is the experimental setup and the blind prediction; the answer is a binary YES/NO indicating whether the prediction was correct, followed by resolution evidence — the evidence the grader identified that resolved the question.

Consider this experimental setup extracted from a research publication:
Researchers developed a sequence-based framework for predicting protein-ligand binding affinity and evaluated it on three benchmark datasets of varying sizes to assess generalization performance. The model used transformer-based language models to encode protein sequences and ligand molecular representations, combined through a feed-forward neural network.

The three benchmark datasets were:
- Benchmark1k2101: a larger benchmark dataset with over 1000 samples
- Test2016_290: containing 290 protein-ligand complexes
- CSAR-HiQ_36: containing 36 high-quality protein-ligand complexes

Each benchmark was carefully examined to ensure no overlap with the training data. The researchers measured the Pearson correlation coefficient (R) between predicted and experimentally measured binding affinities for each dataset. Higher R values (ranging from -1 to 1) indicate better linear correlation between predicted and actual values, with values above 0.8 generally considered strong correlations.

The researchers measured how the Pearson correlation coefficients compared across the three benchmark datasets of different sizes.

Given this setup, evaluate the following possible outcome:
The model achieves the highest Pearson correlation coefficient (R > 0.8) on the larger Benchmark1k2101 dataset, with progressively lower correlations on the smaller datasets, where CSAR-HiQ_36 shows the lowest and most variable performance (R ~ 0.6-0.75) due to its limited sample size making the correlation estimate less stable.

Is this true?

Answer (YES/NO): NO